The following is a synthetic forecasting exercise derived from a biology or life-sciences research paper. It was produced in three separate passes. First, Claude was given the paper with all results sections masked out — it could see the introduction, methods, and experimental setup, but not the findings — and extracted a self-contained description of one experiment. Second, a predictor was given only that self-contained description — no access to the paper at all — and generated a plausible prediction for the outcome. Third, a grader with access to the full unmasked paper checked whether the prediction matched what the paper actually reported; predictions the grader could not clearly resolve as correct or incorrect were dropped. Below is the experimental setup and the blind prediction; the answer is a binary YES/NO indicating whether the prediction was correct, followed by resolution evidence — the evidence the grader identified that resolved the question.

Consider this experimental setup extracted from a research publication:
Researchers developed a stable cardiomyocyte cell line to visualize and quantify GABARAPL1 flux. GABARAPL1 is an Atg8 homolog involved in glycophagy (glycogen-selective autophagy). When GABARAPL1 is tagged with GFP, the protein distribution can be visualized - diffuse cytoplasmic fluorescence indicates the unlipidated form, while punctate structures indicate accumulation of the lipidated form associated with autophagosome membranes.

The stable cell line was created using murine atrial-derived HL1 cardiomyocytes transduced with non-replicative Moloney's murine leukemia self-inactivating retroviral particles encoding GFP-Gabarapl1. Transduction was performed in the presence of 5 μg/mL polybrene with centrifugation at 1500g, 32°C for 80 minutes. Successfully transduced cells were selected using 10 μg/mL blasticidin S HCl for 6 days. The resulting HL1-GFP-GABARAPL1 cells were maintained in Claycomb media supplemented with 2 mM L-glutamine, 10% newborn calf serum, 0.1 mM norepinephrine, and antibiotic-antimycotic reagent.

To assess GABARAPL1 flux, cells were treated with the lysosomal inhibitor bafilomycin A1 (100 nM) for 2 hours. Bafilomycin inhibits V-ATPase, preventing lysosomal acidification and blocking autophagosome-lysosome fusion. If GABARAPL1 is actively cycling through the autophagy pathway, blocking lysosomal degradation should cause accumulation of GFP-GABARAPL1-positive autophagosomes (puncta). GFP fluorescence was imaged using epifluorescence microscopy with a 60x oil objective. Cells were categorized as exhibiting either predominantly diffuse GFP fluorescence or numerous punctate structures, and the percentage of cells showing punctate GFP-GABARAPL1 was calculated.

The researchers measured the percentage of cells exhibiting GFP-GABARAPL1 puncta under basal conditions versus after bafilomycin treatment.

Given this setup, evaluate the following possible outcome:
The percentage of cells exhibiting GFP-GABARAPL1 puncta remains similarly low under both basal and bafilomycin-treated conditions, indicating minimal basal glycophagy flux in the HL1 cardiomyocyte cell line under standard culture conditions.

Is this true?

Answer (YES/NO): NO